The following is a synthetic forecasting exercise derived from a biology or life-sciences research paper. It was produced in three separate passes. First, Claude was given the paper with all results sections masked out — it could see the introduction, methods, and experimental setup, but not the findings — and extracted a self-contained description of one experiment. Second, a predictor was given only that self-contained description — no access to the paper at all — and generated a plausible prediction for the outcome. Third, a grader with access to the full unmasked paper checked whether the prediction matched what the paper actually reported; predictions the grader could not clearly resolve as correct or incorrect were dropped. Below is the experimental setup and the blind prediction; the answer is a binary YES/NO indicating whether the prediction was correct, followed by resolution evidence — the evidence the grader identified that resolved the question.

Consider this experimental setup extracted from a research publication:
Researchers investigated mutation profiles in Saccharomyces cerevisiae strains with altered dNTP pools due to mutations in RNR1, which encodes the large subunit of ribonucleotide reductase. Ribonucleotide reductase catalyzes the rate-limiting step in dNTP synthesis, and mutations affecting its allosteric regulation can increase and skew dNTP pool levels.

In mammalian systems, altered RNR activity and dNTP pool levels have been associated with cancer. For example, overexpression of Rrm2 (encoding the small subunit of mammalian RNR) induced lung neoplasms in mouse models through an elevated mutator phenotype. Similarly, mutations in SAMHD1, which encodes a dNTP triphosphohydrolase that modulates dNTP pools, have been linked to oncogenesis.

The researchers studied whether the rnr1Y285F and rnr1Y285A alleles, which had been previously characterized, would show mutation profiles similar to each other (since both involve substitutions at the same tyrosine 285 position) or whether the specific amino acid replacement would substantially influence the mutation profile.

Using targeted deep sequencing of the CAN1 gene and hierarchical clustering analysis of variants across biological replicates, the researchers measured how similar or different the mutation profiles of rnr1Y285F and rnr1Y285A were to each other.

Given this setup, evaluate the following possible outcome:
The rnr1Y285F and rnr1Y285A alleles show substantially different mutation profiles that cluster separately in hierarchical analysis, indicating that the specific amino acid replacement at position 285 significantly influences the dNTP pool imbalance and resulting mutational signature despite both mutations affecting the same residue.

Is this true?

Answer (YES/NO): YES